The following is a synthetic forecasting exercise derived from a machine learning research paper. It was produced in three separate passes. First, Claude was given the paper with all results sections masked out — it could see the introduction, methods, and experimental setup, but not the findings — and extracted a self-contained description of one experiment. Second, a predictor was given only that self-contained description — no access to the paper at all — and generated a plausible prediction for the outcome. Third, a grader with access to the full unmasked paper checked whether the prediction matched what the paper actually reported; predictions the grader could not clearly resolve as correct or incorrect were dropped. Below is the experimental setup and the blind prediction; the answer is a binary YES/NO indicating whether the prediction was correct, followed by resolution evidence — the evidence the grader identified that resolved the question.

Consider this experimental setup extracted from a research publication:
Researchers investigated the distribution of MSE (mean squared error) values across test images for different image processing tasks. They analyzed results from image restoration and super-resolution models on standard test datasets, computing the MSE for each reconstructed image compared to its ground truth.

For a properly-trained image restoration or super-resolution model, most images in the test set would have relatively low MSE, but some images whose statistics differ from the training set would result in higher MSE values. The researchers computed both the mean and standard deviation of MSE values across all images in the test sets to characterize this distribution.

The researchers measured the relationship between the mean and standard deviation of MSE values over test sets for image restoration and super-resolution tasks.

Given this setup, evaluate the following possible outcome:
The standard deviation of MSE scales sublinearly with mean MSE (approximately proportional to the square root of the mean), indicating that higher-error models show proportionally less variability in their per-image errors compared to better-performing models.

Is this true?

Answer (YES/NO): NO